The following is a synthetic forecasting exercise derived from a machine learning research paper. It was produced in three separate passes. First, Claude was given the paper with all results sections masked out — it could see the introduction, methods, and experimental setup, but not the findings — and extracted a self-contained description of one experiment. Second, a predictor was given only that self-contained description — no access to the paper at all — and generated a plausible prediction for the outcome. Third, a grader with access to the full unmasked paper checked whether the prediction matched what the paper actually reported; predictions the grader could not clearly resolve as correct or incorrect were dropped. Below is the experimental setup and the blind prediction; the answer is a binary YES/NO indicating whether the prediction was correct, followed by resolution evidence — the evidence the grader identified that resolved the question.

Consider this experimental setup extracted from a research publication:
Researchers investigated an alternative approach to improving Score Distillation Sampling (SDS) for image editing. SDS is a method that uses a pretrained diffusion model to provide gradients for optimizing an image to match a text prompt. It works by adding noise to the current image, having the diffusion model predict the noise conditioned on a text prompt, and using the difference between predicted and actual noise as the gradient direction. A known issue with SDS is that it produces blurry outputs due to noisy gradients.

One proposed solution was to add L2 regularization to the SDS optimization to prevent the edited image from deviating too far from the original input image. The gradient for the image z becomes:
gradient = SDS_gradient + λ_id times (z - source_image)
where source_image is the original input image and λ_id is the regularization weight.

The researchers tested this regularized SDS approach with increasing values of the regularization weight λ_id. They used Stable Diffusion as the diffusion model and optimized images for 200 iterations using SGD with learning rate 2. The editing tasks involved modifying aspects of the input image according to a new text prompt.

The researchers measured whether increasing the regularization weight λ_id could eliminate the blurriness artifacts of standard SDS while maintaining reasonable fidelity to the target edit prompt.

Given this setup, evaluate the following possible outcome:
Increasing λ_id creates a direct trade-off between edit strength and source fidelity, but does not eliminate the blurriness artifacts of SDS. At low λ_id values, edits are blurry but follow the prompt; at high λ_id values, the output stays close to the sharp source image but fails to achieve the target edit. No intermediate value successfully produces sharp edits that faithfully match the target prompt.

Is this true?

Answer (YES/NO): YES